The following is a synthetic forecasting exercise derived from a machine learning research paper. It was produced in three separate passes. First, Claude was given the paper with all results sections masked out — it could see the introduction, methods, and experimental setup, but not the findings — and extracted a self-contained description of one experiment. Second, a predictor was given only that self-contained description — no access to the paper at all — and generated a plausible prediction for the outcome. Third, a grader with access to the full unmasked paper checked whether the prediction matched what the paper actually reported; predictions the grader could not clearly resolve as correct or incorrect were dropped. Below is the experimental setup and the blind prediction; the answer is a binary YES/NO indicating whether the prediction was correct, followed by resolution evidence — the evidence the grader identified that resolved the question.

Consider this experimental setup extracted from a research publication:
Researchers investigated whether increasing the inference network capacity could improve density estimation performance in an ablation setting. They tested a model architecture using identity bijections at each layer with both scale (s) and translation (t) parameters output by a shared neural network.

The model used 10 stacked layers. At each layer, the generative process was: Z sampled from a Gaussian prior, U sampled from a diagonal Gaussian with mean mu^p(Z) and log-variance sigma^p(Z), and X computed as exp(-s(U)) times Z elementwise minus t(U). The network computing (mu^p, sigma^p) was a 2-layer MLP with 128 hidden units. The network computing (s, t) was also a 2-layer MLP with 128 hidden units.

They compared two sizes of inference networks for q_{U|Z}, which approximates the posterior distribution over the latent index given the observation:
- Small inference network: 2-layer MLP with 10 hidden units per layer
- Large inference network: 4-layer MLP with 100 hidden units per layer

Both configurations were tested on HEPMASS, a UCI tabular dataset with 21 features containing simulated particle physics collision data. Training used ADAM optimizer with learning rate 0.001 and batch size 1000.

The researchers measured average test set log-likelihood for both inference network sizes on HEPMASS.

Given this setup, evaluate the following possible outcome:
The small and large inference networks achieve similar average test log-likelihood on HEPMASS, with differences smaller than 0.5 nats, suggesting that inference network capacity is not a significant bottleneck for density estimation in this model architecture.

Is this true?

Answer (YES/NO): NO